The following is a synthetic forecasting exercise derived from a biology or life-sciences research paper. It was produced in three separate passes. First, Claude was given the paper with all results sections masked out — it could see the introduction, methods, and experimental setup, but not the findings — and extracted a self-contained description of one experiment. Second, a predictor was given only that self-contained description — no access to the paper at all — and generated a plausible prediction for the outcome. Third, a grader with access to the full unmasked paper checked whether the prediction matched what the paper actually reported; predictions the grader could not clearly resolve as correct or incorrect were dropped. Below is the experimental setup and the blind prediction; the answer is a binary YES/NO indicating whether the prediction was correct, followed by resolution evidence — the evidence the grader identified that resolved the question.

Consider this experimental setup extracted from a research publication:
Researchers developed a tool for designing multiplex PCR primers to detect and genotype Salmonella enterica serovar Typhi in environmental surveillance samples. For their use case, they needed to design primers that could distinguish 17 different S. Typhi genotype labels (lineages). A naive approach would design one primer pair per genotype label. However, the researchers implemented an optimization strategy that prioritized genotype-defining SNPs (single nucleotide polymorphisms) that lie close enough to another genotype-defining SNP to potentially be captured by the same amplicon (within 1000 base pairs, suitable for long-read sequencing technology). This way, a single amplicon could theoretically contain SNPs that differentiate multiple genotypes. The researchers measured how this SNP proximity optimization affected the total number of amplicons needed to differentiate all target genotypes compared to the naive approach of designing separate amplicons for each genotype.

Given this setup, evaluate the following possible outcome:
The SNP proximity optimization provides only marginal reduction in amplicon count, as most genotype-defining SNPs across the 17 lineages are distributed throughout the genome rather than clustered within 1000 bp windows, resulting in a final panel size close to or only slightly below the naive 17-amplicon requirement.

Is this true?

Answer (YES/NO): NO